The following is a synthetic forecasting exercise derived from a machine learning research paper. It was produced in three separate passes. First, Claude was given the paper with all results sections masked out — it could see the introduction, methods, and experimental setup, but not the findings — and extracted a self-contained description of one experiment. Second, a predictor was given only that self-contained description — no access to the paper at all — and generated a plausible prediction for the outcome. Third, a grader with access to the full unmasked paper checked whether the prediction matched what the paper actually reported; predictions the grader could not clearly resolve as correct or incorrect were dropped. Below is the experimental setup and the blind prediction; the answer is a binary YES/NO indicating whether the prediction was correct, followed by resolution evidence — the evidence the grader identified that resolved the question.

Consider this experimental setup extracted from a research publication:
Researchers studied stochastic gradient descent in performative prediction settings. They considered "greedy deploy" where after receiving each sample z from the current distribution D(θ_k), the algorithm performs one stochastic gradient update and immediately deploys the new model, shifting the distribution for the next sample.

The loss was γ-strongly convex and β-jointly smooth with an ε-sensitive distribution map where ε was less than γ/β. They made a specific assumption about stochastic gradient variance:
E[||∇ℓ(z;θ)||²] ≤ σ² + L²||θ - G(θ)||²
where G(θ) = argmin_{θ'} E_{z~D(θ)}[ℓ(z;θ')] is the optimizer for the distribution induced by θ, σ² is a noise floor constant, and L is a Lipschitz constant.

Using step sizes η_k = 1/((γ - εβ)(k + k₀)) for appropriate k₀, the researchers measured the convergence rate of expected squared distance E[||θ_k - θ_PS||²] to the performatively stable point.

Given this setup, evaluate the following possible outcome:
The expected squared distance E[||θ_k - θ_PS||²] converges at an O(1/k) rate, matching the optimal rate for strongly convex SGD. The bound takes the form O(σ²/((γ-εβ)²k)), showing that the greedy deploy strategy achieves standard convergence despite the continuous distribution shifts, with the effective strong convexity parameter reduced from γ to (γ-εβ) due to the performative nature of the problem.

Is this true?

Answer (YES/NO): NO